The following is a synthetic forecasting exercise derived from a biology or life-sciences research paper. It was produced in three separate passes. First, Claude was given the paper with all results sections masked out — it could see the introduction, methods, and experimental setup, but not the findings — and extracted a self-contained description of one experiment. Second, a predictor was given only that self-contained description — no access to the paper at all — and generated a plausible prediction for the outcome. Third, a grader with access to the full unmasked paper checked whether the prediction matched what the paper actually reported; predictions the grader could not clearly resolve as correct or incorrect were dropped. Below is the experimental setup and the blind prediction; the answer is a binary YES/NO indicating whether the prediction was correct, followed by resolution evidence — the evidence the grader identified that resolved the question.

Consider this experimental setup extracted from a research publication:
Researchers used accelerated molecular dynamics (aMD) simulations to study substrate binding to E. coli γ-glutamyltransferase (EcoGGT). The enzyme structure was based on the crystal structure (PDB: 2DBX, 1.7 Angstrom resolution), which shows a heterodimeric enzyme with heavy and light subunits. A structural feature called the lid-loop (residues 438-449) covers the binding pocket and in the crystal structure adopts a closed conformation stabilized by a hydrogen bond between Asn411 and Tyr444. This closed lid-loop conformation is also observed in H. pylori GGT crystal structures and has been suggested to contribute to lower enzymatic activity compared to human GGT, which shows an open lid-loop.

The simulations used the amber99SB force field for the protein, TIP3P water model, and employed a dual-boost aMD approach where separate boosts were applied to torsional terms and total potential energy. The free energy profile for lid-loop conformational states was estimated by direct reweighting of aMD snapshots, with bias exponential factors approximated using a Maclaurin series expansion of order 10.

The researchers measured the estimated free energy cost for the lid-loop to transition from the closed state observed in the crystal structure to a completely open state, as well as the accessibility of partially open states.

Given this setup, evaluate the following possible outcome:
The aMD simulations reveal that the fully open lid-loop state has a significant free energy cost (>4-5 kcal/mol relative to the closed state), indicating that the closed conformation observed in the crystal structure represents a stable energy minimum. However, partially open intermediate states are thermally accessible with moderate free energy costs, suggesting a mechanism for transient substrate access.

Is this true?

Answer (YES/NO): NO